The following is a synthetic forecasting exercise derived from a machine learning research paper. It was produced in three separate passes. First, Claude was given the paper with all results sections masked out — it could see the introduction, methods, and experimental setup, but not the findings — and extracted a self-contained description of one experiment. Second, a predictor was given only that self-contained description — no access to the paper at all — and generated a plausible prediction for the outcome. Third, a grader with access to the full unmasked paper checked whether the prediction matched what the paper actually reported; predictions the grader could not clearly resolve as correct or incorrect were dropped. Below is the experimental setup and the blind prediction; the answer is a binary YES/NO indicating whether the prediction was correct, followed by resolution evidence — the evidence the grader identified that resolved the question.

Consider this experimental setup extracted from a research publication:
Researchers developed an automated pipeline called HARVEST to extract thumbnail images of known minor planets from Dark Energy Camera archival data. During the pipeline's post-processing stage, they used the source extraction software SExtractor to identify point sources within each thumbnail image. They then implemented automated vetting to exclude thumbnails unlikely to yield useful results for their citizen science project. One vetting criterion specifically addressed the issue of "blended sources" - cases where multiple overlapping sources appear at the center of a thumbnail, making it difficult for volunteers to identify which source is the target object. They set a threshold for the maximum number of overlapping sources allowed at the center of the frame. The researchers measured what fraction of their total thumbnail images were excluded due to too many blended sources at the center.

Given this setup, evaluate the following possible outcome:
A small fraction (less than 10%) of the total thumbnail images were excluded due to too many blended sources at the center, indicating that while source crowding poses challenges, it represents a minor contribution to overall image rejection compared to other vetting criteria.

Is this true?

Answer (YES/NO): YES